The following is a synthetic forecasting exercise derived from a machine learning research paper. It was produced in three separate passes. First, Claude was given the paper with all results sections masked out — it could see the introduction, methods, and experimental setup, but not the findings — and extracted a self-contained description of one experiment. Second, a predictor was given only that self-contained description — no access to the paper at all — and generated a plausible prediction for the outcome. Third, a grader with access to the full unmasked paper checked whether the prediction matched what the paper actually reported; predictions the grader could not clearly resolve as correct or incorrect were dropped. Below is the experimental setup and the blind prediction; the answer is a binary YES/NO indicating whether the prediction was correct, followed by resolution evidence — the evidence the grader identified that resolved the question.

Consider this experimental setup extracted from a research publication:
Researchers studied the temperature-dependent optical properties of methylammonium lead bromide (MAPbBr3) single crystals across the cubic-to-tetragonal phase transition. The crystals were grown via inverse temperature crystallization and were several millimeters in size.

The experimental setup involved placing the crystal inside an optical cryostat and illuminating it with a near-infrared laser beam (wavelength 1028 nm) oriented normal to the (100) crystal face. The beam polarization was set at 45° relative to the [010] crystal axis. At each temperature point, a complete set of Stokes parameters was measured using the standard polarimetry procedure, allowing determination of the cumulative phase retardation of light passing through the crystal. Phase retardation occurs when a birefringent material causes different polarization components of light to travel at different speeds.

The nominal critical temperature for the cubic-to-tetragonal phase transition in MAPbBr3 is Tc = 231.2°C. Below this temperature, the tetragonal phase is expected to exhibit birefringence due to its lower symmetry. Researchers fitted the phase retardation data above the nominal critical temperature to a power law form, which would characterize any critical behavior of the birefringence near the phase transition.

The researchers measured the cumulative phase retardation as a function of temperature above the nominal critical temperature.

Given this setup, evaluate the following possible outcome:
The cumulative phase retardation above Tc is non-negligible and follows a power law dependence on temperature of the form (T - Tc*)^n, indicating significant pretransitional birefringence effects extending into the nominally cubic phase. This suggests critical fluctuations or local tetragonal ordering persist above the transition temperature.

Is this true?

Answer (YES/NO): NO